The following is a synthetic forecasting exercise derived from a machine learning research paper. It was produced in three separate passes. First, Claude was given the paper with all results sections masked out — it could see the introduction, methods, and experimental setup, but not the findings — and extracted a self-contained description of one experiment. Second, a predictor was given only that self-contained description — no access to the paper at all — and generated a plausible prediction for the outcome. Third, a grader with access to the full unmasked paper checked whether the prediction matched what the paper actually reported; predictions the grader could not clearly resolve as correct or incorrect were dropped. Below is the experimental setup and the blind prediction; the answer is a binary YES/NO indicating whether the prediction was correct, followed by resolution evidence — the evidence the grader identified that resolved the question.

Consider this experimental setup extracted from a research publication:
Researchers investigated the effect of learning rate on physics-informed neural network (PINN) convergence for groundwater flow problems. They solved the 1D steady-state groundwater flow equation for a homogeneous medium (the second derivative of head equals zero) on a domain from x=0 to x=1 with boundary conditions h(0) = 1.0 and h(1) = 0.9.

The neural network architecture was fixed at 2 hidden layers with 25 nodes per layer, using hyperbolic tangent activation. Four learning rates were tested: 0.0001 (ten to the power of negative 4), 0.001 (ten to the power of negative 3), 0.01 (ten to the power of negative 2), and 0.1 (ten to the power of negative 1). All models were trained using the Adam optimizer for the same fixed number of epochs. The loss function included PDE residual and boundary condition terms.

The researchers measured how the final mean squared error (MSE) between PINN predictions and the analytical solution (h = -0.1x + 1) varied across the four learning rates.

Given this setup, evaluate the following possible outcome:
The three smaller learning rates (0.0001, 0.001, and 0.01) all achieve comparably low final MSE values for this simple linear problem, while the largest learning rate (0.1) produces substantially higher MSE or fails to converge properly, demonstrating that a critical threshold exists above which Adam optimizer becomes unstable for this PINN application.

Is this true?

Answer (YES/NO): NO